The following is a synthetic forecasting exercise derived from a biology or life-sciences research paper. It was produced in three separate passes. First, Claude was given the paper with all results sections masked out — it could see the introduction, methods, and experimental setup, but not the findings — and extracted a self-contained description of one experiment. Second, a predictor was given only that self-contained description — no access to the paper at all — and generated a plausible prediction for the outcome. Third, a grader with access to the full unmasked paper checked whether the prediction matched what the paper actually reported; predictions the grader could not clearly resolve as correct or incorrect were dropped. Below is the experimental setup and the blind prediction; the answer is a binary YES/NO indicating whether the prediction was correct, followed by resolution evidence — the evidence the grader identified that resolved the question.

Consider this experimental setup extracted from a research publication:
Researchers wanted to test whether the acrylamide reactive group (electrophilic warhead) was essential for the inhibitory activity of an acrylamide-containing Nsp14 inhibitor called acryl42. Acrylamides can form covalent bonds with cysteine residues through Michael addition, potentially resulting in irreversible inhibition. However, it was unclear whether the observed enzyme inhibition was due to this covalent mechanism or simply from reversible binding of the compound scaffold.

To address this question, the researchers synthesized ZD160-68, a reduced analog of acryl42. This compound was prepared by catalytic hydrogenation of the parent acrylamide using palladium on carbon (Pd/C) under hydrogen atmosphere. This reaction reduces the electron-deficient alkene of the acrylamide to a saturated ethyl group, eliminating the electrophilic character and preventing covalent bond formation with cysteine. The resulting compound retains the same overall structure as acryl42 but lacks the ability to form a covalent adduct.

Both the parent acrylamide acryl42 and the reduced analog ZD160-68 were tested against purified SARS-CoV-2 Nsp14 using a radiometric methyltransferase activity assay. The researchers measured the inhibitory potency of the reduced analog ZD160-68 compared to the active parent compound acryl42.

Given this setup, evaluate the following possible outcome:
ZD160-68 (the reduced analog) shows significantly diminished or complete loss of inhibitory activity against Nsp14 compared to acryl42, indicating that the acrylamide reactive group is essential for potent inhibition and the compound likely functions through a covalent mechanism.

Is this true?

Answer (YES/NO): YES